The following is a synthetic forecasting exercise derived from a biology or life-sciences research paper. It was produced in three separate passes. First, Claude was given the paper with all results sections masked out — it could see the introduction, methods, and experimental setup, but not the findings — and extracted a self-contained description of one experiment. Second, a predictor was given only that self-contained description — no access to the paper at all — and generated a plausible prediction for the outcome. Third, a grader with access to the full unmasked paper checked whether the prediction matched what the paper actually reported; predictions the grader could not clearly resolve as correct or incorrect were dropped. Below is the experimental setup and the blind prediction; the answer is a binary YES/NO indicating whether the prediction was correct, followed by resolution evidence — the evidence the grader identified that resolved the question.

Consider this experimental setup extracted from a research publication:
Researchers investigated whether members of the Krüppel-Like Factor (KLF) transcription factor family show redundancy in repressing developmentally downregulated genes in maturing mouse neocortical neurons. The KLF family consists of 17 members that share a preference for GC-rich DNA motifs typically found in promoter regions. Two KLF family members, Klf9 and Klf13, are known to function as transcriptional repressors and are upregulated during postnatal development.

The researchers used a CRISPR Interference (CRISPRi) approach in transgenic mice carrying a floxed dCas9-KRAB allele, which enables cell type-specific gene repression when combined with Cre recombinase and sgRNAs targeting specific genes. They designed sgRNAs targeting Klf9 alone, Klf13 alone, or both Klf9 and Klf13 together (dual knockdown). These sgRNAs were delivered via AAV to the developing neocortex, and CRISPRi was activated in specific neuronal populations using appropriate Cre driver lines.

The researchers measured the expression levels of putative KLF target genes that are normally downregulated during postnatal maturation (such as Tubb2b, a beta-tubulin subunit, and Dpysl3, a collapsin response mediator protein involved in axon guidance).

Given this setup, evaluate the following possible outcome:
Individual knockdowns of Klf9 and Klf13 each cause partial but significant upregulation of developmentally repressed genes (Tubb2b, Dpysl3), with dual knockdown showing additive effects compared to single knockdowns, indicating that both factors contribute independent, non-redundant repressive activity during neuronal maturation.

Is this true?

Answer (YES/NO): NO